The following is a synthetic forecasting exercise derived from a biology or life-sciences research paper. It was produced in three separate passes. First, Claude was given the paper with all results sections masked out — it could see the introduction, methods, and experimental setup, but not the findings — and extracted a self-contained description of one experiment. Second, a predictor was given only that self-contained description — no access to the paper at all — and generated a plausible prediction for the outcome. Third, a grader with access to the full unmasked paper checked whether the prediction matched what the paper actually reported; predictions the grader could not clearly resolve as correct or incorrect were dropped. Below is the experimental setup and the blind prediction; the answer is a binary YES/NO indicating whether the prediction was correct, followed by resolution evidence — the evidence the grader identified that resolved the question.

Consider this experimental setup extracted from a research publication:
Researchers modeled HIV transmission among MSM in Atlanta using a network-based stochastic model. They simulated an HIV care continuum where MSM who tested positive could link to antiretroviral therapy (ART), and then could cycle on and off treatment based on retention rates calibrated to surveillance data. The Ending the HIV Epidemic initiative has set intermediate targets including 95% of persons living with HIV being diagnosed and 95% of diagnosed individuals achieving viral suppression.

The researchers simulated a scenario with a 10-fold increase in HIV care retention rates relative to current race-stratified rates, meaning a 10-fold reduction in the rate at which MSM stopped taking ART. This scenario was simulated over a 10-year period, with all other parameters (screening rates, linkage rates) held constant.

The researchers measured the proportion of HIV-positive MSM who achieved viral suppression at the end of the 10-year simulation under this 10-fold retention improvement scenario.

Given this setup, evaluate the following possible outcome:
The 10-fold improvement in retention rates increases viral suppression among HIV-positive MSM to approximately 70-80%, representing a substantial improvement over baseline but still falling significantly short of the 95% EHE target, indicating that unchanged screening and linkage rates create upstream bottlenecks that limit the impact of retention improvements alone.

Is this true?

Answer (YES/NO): NO